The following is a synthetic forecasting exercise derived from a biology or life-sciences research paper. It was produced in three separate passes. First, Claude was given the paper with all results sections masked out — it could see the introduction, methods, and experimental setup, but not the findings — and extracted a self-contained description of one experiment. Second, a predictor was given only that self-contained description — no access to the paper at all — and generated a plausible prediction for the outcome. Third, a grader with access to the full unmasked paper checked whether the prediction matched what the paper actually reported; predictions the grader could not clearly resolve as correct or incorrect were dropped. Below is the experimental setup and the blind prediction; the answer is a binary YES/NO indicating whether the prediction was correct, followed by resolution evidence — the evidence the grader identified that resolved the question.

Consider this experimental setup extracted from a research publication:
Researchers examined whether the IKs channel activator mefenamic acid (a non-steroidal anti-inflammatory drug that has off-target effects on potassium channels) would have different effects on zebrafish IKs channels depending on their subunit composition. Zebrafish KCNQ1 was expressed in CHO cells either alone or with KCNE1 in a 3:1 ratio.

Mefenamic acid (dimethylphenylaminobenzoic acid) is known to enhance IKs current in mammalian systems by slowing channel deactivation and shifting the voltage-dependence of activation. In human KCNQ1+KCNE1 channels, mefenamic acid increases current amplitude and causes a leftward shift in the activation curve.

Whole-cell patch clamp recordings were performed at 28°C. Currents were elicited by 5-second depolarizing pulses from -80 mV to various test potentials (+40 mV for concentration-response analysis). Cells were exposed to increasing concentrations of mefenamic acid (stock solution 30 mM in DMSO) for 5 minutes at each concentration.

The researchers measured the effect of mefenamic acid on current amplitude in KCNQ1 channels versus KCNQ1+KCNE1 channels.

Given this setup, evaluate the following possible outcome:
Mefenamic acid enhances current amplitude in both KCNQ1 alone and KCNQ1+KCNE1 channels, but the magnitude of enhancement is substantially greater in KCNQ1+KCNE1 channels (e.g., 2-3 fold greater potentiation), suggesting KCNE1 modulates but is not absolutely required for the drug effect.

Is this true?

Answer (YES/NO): NO